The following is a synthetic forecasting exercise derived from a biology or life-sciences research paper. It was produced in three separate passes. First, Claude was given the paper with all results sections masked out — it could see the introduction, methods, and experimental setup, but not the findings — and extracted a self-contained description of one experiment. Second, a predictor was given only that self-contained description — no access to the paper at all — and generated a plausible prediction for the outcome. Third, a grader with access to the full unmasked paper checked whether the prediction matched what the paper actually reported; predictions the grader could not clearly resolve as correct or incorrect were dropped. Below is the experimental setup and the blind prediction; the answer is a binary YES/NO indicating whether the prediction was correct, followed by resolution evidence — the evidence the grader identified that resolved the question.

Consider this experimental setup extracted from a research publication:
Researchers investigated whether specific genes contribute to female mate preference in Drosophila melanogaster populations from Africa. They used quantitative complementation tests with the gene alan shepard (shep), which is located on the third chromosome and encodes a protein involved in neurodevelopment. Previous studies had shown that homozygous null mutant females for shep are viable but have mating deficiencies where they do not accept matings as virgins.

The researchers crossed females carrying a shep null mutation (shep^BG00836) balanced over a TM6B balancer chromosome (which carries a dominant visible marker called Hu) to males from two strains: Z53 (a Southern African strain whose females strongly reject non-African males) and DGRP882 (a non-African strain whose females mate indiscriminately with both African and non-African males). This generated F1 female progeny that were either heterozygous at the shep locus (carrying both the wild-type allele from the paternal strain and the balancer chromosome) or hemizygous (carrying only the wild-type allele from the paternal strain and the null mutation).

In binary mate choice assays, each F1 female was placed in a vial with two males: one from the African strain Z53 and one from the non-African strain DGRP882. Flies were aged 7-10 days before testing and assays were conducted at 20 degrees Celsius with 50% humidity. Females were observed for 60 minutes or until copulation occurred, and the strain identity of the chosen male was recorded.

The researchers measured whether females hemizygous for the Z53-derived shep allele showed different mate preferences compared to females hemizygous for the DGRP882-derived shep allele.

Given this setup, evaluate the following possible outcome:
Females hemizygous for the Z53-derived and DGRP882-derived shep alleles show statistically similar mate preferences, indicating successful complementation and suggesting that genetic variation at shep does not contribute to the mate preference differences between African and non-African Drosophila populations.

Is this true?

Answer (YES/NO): NO